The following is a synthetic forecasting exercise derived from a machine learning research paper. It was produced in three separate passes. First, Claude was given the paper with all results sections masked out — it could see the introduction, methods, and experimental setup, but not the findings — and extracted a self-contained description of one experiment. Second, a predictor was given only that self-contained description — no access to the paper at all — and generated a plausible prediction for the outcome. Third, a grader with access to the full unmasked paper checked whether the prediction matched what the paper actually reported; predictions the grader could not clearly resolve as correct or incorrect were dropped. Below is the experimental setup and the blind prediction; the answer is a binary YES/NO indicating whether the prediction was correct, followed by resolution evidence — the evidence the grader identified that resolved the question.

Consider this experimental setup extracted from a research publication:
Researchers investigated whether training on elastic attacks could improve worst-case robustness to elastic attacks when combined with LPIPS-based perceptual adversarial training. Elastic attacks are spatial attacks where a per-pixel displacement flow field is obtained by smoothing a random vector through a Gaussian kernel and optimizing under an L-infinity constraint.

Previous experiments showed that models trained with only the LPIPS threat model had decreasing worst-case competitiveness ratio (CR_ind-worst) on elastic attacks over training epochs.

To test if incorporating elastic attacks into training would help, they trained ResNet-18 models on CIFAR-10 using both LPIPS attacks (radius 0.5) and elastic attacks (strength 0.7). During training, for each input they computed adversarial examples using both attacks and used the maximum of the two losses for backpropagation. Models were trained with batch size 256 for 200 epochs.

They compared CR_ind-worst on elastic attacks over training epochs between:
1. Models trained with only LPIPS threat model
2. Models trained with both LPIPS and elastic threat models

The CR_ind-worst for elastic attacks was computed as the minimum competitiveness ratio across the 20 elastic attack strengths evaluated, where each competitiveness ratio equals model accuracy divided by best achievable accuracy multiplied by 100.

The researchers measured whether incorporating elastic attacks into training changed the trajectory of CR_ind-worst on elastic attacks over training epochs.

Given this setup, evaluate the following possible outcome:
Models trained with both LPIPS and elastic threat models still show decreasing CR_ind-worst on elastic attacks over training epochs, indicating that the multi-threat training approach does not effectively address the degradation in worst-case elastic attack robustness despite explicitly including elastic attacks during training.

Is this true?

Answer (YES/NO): YES